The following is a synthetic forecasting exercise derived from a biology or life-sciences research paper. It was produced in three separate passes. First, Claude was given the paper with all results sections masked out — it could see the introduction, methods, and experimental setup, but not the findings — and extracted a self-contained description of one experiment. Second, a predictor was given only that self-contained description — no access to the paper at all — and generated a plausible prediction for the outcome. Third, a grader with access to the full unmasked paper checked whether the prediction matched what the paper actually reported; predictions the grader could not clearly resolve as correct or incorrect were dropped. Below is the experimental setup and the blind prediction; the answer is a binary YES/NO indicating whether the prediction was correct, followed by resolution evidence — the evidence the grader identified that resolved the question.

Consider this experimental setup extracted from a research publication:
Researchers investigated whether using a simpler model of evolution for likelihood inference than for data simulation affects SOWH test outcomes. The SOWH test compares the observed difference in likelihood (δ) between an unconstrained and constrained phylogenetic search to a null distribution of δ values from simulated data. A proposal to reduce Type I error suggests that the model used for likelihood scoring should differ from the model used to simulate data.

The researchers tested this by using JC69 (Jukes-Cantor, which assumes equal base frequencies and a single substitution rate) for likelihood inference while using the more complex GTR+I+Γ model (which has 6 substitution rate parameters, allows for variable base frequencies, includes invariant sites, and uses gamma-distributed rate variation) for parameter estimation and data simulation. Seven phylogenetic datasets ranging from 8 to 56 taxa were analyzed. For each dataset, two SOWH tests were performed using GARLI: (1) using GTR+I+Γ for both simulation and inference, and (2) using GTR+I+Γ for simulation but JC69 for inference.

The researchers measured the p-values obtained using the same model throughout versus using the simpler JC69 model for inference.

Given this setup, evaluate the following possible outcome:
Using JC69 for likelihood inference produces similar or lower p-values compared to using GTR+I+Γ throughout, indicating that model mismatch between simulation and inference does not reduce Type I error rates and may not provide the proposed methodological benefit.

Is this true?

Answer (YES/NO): YES